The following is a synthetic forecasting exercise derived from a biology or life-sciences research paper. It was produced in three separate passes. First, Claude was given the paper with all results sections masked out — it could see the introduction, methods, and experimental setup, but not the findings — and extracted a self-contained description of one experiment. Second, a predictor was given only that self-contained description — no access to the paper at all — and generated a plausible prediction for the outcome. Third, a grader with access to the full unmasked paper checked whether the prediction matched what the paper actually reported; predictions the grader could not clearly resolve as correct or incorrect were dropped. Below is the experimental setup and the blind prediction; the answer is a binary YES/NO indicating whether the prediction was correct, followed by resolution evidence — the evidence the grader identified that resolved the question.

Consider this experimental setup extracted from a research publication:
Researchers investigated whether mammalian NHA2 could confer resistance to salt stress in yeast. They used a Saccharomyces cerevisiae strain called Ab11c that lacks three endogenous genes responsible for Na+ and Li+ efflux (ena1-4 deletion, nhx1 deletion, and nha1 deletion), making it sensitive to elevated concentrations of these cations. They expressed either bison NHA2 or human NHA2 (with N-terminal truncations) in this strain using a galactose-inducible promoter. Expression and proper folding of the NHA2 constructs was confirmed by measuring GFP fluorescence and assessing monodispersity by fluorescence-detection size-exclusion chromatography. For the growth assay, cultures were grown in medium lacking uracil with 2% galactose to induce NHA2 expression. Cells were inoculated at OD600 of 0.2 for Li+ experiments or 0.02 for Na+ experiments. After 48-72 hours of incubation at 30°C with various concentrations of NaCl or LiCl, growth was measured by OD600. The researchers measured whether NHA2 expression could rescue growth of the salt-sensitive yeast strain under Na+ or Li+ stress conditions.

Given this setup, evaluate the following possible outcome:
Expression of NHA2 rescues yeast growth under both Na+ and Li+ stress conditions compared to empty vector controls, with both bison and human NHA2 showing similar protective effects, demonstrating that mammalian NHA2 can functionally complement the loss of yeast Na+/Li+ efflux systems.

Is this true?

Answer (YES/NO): YES